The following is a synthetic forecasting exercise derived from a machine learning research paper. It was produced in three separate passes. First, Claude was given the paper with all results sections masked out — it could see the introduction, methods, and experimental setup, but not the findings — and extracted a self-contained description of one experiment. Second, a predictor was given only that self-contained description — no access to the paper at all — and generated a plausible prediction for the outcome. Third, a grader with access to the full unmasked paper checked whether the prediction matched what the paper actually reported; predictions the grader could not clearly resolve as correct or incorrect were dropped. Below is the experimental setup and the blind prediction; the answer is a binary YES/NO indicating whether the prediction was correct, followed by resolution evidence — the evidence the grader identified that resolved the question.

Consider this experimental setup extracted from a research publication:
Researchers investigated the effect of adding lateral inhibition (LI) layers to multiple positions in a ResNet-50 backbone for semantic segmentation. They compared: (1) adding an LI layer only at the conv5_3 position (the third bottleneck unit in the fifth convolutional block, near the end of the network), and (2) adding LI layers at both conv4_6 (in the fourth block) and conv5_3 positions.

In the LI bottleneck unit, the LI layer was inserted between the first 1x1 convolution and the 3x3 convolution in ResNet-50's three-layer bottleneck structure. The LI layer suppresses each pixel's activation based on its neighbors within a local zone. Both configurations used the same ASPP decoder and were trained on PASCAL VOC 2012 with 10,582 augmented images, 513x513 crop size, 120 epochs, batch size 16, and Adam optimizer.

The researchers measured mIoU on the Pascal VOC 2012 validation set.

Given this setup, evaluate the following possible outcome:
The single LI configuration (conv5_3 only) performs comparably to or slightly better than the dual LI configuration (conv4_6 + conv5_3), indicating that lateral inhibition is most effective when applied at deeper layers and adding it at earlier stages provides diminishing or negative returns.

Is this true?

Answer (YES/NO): YES